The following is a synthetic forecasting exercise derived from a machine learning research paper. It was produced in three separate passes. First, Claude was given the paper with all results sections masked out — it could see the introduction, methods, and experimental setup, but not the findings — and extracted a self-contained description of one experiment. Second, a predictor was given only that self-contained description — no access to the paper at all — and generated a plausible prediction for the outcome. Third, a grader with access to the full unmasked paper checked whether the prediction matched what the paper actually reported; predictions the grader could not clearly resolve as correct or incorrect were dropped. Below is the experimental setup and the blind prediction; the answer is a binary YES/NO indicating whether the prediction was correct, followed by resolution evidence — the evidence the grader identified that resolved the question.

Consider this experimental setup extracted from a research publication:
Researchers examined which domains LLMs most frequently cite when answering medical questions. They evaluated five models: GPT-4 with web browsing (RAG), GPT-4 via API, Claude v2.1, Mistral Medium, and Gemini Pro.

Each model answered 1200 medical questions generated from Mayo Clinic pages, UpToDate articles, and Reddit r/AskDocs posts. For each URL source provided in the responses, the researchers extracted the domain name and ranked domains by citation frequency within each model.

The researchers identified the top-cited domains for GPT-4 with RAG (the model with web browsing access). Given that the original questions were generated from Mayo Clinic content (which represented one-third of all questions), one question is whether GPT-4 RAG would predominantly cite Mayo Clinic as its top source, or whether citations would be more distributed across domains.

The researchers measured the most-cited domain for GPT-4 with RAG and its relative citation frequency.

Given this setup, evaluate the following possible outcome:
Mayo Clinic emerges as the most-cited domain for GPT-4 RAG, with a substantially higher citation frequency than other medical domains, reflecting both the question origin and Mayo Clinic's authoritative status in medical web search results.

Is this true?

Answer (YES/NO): NO